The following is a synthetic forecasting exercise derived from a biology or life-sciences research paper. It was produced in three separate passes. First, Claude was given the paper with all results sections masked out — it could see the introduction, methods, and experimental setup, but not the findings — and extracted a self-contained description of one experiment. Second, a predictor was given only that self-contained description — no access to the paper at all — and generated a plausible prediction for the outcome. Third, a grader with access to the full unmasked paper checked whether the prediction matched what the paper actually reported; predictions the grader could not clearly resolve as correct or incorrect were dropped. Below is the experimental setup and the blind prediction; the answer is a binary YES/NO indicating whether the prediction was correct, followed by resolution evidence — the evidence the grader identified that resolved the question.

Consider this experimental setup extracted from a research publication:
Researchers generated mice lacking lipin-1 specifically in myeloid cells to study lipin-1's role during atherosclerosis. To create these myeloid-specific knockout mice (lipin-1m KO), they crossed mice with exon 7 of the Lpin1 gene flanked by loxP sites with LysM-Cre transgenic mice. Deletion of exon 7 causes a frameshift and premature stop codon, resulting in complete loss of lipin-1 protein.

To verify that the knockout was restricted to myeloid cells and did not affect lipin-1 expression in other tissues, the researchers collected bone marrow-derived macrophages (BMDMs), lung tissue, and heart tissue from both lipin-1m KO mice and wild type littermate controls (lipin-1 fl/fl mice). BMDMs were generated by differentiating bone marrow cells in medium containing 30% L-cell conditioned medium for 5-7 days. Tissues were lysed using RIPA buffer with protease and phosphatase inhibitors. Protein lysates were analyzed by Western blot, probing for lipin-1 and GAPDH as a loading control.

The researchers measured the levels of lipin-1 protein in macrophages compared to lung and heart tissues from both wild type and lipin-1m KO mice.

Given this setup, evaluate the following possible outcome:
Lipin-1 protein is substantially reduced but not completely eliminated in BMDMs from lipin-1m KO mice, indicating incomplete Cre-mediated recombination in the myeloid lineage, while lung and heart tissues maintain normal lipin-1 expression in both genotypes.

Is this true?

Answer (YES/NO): YES